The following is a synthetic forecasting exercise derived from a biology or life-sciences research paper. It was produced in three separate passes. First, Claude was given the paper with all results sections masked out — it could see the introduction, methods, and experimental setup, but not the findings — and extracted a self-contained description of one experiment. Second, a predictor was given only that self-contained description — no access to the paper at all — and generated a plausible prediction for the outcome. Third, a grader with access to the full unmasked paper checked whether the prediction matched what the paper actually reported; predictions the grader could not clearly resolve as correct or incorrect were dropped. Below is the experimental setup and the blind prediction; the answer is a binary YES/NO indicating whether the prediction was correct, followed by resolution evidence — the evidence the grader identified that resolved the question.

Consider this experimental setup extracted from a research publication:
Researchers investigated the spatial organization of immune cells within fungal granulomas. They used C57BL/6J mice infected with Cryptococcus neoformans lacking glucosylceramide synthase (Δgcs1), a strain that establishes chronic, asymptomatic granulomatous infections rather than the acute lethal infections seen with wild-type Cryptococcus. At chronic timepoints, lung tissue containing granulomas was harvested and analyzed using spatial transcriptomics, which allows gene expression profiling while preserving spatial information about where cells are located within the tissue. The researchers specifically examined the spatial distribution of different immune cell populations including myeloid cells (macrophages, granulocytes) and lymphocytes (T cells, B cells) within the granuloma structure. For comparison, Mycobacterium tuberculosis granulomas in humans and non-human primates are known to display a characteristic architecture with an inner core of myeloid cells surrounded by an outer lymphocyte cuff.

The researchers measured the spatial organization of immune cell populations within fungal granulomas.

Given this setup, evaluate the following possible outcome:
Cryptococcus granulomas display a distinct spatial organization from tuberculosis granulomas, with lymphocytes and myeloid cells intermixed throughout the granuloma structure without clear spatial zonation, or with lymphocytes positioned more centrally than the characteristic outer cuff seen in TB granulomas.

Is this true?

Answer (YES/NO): NO